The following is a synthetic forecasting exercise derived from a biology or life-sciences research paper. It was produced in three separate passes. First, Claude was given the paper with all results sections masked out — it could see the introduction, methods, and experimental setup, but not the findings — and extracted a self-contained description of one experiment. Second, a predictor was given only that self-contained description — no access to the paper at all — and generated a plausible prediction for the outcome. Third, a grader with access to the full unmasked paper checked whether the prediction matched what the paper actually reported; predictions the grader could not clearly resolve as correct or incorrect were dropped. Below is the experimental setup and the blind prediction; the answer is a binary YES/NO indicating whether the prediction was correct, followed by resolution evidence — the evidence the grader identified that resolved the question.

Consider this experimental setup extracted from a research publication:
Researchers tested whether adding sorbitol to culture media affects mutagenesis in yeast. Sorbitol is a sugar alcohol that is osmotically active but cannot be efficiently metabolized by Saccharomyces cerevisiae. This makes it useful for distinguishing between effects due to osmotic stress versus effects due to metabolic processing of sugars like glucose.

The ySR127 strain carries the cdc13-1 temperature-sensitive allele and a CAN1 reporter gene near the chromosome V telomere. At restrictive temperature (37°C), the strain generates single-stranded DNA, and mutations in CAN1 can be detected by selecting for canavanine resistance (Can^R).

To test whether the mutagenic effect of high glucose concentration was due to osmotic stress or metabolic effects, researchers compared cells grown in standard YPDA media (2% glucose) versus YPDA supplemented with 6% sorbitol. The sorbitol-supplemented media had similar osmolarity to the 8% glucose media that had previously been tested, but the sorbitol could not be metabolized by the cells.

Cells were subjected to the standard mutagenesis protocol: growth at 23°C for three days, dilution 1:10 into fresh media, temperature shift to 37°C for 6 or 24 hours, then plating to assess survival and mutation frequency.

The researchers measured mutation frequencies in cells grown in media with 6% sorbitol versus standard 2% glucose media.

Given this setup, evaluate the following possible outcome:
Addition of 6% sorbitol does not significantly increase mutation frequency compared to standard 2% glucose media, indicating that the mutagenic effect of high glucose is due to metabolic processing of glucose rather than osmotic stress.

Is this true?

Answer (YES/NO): YES